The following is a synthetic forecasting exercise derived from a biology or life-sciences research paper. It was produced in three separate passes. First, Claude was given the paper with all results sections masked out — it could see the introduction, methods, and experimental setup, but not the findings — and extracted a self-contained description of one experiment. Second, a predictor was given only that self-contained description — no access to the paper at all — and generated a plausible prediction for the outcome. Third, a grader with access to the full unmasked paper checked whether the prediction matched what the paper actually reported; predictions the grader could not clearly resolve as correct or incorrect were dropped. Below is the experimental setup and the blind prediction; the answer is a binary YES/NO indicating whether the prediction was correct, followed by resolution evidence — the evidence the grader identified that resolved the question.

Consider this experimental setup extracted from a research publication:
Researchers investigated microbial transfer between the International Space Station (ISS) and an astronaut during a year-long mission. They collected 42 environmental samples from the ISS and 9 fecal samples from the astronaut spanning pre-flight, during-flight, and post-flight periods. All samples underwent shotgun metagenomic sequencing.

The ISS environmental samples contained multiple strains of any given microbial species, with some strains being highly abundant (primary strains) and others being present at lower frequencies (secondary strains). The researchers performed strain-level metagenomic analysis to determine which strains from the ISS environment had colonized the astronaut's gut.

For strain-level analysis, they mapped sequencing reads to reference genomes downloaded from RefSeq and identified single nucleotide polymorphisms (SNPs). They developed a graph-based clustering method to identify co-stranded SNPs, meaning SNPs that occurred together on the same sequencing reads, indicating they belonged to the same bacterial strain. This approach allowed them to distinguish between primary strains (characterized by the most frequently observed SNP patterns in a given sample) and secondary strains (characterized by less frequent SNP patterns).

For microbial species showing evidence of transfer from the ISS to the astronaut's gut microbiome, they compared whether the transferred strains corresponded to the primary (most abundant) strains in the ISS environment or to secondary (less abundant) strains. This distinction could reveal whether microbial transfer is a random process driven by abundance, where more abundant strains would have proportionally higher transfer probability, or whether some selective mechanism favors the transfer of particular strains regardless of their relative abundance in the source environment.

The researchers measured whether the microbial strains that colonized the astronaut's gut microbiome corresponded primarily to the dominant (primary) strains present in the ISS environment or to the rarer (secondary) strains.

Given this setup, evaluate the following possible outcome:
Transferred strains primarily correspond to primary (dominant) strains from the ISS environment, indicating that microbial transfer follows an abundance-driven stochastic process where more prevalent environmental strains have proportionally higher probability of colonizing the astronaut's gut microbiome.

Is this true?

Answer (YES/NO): NO